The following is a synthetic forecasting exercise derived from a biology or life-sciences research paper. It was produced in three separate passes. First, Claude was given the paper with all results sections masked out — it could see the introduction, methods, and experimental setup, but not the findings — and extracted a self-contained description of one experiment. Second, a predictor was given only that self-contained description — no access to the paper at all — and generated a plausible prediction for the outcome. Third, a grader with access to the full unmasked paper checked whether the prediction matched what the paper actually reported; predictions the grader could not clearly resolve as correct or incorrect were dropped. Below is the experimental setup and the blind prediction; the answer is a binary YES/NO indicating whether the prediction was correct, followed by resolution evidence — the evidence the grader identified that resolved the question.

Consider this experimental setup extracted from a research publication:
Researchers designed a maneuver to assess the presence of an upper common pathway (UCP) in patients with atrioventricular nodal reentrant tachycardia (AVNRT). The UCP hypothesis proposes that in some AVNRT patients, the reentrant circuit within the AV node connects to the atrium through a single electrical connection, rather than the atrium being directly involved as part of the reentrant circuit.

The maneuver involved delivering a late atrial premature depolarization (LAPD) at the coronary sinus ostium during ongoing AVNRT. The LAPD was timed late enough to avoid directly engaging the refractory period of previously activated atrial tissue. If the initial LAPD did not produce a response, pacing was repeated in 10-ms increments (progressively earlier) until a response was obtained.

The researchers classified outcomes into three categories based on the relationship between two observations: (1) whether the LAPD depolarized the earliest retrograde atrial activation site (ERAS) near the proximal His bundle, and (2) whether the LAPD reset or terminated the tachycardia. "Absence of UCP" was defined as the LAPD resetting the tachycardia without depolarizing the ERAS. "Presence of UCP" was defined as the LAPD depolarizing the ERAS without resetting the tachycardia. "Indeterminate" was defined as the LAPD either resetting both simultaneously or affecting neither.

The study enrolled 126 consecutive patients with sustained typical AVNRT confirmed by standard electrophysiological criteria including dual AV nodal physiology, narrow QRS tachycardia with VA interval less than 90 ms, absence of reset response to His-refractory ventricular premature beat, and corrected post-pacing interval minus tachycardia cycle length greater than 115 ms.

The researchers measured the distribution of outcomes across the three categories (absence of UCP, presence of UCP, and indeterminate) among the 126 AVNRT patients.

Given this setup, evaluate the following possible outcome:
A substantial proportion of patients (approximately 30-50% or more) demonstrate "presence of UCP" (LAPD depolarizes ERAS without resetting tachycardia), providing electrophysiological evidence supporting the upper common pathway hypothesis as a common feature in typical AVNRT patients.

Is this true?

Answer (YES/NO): NO